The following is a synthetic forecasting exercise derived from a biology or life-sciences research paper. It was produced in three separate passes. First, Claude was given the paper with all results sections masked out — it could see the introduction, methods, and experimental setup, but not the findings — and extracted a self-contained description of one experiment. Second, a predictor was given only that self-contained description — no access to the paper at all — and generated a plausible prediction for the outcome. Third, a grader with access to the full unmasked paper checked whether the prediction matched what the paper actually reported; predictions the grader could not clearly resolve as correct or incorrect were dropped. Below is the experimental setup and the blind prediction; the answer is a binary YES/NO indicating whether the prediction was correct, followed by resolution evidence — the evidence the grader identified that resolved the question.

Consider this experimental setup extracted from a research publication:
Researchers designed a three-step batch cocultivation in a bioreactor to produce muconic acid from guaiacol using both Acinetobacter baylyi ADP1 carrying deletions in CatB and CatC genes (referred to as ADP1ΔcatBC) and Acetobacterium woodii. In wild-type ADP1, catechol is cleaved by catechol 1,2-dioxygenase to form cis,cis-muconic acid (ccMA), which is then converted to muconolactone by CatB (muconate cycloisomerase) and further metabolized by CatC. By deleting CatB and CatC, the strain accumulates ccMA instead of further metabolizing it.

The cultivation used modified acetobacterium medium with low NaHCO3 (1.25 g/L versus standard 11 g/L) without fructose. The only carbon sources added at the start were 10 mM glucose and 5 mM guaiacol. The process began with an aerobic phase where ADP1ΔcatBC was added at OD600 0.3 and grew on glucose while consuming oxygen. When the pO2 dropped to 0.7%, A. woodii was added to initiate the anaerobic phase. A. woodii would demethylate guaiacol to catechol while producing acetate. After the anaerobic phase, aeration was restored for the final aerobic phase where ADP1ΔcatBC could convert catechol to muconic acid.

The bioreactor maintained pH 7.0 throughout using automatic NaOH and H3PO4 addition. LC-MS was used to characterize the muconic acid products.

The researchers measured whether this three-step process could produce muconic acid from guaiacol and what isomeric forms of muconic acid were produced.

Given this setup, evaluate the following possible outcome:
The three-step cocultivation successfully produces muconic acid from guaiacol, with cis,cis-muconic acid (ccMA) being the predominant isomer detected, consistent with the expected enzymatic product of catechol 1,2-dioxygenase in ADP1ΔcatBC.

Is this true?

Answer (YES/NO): YES